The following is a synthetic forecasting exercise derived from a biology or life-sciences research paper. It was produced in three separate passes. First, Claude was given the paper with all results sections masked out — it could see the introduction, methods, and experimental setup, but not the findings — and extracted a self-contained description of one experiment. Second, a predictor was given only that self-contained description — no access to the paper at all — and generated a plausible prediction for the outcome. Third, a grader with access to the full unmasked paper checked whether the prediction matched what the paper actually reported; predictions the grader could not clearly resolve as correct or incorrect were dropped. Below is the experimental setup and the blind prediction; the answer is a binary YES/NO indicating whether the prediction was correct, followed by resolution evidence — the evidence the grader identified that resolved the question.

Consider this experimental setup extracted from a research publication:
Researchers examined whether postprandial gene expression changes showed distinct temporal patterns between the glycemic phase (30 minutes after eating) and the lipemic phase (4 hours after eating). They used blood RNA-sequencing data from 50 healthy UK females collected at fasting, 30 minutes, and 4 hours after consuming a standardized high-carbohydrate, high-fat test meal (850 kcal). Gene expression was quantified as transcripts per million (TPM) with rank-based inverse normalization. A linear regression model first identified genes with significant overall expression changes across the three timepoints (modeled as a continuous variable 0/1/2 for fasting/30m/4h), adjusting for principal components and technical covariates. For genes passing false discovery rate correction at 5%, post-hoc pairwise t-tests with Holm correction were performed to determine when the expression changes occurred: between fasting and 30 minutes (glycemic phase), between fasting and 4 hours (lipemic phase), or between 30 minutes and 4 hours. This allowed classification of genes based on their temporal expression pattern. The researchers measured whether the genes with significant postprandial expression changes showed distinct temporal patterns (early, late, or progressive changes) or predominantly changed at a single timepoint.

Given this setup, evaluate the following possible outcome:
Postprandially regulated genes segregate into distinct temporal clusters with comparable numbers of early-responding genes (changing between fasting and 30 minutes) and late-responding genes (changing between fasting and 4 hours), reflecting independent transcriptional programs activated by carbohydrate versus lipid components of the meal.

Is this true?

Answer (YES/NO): NO